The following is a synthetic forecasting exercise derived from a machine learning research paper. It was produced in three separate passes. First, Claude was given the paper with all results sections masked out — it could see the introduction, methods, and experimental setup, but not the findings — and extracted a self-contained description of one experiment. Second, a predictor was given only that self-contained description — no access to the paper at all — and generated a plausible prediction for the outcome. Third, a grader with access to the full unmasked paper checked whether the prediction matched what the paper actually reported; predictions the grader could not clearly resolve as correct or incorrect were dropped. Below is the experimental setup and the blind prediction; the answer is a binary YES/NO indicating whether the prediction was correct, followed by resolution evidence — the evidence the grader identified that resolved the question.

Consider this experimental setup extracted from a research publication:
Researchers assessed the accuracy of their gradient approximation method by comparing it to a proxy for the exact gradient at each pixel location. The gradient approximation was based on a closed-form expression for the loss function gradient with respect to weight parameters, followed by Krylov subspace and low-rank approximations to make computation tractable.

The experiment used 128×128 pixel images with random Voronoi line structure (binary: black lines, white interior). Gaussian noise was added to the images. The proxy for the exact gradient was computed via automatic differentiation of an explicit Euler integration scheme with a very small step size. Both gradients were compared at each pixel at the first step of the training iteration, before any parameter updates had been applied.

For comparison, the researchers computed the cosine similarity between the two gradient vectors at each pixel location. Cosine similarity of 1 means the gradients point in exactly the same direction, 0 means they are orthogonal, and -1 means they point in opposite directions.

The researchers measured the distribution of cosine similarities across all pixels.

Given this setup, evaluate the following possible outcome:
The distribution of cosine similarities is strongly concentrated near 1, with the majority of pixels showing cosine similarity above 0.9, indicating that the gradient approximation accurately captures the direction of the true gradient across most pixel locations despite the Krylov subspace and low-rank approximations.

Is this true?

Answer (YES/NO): YES